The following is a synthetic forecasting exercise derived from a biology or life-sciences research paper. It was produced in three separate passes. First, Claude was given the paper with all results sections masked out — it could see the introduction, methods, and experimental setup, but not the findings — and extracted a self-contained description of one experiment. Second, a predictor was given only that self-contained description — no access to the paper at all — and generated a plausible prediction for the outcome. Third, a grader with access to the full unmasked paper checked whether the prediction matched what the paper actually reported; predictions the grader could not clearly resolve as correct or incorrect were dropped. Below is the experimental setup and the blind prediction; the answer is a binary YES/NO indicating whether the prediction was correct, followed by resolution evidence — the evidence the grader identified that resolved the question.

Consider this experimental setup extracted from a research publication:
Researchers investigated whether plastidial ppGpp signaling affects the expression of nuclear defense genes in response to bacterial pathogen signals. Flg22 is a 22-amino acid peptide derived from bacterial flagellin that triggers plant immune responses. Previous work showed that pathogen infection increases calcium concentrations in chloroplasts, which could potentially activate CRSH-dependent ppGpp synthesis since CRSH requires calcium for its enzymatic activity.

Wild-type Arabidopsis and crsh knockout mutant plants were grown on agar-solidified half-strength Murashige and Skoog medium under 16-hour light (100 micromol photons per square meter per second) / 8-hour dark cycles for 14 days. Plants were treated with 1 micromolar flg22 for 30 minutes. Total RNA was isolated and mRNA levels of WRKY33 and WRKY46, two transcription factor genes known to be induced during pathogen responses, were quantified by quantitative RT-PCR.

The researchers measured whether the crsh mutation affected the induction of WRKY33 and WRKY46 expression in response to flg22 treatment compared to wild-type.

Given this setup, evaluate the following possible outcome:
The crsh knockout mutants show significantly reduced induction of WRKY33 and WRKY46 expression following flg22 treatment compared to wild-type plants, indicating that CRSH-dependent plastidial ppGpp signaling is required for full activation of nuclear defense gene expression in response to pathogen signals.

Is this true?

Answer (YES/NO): NO